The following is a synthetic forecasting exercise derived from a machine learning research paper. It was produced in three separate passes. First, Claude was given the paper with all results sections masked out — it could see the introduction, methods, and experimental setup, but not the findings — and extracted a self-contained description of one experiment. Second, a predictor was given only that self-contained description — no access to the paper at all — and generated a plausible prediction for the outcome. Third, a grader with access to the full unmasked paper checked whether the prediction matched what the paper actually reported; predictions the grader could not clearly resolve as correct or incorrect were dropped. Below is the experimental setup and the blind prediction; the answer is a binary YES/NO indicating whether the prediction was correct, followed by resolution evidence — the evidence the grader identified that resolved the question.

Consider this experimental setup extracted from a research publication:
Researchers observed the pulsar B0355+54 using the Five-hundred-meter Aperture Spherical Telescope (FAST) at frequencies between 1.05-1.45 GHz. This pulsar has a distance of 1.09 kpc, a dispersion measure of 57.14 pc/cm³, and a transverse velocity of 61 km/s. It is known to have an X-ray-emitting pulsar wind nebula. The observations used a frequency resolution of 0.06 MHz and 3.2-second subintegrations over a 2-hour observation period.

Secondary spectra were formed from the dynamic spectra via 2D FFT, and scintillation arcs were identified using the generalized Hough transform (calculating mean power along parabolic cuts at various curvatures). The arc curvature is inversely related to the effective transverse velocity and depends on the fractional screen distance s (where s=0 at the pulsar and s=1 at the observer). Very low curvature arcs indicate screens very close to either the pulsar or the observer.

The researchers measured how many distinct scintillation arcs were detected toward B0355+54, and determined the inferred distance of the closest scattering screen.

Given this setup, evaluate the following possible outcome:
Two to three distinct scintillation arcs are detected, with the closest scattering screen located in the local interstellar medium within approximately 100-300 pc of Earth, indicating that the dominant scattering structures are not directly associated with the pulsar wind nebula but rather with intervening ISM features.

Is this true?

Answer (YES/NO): NO